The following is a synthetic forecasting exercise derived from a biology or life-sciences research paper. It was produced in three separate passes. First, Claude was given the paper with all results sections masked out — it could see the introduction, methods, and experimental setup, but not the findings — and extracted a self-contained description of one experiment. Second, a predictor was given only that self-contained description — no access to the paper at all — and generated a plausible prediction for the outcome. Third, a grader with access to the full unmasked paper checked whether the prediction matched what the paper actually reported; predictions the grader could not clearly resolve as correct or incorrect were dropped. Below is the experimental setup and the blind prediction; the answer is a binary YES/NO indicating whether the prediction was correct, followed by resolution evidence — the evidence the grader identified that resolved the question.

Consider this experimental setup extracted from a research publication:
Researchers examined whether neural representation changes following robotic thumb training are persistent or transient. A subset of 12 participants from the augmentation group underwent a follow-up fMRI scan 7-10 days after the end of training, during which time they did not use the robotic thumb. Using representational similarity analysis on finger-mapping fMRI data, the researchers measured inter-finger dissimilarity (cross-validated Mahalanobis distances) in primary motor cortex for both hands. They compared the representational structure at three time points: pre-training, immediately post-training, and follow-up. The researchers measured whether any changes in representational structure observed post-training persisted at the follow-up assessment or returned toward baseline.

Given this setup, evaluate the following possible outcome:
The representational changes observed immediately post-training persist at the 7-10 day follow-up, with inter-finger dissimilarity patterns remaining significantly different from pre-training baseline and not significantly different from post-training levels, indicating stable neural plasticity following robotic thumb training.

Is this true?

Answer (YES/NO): NO